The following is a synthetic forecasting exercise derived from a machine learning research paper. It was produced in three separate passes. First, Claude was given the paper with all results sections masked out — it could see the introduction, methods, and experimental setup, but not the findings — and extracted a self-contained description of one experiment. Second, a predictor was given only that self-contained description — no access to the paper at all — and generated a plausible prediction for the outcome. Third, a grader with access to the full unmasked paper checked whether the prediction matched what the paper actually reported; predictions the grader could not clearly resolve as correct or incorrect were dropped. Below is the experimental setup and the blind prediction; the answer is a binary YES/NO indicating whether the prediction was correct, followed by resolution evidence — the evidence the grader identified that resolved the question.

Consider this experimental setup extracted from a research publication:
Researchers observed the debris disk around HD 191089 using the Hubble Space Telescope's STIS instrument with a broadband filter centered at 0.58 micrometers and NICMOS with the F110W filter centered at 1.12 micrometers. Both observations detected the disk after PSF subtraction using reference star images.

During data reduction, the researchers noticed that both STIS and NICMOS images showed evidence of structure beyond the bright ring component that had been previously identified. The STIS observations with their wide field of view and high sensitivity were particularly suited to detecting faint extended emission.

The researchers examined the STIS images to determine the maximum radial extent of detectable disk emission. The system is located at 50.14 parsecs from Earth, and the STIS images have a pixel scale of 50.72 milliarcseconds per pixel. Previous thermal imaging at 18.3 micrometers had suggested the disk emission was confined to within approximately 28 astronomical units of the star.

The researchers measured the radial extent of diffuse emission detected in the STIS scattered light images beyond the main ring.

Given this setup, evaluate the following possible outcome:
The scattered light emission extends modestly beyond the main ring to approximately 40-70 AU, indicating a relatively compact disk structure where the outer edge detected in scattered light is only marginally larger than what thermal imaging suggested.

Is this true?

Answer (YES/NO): NO